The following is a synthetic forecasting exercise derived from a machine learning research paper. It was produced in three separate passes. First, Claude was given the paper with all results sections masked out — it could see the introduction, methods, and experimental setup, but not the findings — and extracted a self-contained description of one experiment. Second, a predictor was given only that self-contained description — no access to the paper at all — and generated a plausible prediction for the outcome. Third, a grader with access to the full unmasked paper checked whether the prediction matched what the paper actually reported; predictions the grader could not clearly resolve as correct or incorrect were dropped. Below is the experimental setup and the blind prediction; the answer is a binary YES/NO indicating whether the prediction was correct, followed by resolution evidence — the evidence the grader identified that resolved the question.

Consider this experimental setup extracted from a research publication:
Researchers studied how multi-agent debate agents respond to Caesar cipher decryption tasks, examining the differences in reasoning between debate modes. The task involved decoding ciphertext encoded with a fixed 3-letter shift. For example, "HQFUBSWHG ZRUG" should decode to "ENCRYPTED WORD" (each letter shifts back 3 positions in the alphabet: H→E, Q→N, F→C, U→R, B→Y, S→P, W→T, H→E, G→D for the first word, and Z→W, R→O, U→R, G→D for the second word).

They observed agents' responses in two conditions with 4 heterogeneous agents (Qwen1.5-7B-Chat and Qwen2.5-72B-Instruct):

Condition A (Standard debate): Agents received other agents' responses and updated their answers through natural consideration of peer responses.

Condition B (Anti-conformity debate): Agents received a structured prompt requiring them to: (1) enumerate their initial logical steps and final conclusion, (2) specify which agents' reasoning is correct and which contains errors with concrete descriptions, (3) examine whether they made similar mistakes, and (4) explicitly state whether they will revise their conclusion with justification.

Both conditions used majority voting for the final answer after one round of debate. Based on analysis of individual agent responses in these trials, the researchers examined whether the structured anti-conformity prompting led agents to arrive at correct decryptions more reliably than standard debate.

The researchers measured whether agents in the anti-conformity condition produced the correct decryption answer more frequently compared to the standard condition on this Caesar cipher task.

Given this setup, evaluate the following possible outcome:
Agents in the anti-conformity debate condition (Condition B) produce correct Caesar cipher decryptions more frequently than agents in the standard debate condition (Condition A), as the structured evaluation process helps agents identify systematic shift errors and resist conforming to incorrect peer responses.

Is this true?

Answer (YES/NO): NO